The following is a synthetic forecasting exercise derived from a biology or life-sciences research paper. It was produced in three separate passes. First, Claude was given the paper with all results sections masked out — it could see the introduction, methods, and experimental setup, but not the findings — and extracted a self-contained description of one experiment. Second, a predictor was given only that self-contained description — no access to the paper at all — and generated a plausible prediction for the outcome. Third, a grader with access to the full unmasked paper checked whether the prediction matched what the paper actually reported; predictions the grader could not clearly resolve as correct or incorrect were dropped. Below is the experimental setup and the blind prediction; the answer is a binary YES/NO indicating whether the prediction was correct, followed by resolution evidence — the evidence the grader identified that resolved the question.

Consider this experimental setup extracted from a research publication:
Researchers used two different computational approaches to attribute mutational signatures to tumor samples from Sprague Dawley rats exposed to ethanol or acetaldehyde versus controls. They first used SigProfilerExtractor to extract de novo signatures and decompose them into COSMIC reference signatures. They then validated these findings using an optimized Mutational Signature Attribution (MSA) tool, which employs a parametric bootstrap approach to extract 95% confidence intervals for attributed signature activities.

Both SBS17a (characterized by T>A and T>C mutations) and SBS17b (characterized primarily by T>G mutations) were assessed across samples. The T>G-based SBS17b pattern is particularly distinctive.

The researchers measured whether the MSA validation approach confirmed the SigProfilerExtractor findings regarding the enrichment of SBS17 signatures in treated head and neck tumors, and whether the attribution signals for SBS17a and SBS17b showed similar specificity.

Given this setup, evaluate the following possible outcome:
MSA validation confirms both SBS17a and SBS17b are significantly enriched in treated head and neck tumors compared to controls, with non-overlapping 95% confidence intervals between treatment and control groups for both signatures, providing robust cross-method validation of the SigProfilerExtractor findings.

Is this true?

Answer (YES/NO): NO